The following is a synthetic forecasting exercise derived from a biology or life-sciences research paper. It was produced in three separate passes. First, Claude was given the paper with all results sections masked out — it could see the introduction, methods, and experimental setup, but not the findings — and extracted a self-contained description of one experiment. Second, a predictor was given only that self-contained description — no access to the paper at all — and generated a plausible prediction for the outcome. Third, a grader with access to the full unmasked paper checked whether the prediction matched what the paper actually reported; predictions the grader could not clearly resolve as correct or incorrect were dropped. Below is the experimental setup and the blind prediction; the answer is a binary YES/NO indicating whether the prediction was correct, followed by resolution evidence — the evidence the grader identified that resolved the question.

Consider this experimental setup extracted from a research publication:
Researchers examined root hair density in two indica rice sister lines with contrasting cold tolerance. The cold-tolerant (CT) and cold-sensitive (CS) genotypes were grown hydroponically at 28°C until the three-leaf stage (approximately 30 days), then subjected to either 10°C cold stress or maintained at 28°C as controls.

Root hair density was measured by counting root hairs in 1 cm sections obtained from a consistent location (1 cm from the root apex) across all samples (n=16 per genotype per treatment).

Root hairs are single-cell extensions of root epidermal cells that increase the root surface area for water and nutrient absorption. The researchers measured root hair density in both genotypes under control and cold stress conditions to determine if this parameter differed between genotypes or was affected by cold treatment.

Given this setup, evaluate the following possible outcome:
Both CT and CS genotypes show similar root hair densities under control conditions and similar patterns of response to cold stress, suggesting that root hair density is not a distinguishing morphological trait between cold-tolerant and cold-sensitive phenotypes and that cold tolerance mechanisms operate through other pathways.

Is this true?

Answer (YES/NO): NO